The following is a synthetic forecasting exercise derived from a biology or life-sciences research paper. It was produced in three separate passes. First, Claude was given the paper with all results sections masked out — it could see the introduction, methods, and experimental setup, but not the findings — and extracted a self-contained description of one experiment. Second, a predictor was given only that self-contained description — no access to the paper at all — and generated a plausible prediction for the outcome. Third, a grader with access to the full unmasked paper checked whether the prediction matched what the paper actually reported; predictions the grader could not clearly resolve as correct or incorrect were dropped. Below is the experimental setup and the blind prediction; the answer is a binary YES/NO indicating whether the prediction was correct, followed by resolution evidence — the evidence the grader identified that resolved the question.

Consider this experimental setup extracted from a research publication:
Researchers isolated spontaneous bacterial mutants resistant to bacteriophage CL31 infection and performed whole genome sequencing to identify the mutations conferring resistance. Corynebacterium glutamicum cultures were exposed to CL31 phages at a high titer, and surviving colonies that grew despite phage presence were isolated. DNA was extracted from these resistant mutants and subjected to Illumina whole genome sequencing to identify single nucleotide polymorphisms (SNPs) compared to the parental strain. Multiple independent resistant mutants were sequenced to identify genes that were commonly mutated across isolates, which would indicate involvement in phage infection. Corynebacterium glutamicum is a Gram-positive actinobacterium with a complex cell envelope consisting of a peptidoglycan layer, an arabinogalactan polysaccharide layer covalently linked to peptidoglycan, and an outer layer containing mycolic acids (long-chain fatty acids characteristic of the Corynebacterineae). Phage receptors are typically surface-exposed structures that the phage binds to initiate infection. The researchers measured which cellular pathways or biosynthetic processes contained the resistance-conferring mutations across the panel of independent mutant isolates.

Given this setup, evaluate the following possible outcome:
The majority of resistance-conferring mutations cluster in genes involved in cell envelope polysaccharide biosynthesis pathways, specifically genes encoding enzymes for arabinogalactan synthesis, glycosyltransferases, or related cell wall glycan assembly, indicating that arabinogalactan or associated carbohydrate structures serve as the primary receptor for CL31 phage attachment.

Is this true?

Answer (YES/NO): NO